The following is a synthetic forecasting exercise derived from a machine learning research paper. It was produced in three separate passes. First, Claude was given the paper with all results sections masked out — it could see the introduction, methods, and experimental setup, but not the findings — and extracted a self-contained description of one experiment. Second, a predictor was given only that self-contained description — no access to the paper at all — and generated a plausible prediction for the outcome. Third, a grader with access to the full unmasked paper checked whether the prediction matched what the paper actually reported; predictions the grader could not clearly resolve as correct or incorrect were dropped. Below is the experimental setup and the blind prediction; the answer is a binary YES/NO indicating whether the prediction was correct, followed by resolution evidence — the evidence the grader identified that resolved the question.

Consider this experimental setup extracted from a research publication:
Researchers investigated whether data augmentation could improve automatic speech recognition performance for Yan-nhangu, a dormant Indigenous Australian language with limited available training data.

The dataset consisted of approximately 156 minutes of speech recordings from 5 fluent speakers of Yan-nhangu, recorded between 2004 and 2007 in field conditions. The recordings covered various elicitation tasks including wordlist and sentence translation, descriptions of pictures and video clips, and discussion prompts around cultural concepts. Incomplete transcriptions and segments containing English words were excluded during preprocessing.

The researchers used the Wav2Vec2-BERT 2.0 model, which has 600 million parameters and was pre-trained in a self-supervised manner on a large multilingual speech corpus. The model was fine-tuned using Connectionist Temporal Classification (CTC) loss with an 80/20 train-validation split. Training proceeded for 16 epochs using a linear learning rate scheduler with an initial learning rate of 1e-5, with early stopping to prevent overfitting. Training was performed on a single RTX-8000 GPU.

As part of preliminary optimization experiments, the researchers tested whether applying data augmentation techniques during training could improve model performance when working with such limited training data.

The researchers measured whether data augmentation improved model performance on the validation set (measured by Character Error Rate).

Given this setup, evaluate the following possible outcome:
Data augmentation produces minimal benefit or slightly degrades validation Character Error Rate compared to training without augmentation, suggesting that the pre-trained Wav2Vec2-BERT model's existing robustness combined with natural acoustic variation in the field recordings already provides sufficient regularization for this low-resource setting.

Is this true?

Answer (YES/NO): YES